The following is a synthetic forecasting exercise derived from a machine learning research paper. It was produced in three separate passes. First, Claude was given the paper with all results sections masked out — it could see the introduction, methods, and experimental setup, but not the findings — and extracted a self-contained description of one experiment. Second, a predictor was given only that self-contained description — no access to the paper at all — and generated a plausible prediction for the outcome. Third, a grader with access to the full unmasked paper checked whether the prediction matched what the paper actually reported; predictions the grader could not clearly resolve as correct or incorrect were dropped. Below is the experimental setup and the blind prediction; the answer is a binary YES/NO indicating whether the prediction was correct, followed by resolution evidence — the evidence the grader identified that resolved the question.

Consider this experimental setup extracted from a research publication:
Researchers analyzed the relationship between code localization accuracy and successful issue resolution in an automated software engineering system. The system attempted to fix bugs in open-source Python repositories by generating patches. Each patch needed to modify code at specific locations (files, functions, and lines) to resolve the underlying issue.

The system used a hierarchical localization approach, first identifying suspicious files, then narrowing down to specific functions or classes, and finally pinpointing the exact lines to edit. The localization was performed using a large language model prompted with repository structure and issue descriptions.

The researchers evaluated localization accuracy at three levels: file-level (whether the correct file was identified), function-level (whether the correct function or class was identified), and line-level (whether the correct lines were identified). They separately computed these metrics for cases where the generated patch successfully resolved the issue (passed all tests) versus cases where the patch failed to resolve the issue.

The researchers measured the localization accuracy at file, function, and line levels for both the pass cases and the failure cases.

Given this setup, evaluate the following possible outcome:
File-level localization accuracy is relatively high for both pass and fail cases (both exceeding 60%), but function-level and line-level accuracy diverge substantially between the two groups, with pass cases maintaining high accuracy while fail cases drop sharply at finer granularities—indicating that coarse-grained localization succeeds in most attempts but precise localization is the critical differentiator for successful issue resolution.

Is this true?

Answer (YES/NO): YES